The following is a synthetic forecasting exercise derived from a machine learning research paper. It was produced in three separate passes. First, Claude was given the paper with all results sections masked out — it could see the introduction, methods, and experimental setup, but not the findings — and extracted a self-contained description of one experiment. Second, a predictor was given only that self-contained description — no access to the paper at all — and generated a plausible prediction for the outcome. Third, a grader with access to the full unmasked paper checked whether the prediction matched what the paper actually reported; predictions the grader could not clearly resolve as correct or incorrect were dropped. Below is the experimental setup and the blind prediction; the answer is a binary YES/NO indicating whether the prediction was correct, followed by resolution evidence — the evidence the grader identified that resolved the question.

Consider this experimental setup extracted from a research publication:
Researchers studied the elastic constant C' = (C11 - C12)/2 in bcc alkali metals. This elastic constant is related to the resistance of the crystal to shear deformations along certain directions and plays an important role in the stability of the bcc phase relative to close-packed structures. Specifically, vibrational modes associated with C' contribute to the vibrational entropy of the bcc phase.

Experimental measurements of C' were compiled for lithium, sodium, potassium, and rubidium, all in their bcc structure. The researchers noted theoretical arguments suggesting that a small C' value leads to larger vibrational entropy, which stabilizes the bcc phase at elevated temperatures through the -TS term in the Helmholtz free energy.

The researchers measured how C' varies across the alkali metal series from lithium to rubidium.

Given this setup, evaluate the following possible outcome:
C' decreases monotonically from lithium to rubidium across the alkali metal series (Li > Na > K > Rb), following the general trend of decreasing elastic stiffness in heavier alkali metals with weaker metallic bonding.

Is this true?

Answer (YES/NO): YES